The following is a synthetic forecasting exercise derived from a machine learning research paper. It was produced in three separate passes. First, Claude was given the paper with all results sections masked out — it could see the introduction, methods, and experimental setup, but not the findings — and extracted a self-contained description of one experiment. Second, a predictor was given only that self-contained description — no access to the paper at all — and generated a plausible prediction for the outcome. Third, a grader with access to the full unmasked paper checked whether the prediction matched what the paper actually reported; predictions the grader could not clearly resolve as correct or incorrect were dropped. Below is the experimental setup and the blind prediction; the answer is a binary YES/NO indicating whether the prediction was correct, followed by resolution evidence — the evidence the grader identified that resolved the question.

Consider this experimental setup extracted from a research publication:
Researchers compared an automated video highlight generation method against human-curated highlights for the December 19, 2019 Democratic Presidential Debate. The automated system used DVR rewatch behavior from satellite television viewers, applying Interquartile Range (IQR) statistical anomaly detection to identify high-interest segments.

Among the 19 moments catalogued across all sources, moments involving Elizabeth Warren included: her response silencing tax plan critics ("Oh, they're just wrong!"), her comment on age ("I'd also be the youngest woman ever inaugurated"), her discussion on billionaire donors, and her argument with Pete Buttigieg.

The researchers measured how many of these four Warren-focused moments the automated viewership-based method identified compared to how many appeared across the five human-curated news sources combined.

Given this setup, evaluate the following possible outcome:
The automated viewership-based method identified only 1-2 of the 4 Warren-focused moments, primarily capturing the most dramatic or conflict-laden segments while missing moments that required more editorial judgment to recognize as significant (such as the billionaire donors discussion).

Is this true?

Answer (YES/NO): NO